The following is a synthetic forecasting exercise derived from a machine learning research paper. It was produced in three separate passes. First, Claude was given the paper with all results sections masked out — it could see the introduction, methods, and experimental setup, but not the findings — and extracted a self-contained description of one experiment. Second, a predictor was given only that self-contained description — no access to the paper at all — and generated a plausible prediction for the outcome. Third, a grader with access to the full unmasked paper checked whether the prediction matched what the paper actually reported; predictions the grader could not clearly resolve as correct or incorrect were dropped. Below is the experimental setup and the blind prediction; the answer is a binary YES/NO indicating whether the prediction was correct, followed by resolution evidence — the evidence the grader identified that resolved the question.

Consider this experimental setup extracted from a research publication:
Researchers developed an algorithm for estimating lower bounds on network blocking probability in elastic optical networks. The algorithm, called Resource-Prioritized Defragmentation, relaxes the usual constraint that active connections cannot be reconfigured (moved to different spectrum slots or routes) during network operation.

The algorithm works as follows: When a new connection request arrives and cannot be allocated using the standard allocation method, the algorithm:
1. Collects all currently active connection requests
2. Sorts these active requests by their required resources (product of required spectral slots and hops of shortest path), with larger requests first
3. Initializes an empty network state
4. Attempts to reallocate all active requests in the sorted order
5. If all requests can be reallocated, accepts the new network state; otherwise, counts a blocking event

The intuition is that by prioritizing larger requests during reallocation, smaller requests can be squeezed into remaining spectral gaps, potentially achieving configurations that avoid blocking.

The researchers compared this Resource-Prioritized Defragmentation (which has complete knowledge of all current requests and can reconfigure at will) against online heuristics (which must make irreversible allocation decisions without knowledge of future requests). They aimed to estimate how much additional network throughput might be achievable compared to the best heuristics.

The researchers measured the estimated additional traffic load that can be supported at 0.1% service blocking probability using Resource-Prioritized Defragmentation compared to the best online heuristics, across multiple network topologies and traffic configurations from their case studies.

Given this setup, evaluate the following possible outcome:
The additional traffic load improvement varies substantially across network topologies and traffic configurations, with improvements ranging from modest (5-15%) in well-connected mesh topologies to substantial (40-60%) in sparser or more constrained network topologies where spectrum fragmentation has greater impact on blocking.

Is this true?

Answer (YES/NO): NO